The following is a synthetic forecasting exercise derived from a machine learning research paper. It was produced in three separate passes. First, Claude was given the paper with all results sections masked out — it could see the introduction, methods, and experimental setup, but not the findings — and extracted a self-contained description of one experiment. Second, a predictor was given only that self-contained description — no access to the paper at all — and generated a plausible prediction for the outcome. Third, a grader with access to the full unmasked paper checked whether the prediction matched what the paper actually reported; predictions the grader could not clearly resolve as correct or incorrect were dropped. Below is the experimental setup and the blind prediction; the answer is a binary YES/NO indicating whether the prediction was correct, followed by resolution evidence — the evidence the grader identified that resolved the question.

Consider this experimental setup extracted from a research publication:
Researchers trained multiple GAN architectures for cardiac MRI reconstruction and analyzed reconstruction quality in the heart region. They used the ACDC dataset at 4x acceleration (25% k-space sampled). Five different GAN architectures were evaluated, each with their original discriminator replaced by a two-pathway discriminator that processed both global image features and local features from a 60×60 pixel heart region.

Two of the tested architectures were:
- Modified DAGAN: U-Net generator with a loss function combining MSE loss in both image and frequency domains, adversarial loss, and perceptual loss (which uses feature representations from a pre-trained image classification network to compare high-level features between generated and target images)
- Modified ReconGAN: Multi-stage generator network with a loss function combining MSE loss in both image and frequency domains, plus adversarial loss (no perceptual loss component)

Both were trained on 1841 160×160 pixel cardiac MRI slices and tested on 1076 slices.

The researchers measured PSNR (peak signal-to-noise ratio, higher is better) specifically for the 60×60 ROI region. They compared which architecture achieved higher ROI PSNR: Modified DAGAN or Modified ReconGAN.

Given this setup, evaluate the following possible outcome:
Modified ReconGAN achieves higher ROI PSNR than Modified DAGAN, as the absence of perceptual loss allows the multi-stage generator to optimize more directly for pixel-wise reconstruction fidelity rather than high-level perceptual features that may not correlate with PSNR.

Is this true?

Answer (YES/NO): YES